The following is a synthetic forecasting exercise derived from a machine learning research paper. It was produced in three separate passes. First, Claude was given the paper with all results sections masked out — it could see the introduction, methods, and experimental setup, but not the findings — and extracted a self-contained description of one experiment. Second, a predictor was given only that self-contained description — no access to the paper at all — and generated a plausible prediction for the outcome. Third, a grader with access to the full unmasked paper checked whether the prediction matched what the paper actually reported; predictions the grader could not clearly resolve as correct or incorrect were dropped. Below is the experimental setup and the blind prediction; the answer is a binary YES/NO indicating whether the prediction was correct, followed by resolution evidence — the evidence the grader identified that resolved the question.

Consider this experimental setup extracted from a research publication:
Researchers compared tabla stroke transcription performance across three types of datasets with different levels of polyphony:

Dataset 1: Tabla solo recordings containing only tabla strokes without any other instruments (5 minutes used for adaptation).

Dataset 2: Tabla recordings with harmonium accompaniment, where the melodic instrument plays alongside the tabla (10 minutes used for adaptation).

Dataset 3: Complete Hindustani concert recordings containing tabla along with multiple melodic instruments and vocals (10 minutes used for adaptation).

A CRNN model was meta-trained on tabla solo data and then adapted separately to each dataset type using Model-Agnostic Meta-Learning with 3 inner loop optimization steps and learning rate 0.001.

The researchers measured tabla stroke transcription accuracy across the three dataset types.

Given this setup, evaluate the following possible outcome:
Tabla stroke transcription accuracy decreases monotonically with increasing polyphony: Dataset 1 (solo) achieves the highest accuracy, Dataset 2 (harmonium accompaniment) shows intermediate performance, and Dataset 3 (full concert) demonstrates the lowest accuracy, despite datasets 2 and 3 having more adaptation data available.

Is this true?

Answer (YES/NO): NO